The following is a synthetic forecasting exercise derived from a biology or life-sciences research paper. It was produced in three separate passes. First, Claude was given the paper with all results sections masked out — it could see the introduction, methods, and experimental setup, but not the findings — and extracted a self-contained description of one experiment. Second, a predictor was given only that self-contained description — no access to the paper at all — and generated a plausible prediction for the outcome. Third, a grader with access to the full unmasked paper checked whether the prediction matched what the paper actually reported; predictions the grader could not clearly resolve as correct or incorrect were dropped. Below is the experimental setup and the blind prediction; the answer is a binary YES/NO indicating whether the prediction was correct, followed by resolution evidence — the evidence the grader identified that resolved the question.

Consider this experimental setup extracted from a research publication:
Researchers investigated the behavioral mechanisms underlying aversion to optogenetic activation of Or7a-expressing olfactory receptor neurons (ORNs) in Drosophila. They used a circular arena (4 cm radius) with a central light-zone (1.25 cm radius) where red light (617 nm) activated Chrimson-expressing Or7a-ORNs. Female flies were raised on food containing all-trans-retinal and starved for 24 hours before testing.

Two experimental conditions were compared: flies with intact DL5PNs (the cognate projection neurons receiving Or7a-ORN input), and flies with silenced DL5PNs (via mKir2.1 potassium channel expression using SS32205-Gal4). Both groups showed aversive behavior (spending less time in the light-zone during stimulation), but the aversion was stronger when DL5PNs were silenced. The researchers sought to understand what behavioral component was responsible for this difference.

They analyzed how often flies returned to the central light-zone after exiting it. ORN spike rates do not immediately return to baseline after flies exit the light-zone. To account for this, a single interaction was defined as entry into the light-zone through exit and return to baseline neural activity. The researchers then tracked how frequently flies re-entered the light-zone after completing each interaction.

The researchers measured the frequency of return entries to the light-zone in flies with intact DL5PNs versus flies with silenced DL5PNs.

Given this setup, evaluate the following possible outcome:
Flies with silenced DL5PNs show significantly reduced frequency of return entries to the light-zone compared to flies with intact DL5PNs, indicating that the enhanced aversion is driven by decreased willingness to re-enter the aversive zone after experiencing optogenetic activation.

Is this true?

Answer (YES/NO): YES